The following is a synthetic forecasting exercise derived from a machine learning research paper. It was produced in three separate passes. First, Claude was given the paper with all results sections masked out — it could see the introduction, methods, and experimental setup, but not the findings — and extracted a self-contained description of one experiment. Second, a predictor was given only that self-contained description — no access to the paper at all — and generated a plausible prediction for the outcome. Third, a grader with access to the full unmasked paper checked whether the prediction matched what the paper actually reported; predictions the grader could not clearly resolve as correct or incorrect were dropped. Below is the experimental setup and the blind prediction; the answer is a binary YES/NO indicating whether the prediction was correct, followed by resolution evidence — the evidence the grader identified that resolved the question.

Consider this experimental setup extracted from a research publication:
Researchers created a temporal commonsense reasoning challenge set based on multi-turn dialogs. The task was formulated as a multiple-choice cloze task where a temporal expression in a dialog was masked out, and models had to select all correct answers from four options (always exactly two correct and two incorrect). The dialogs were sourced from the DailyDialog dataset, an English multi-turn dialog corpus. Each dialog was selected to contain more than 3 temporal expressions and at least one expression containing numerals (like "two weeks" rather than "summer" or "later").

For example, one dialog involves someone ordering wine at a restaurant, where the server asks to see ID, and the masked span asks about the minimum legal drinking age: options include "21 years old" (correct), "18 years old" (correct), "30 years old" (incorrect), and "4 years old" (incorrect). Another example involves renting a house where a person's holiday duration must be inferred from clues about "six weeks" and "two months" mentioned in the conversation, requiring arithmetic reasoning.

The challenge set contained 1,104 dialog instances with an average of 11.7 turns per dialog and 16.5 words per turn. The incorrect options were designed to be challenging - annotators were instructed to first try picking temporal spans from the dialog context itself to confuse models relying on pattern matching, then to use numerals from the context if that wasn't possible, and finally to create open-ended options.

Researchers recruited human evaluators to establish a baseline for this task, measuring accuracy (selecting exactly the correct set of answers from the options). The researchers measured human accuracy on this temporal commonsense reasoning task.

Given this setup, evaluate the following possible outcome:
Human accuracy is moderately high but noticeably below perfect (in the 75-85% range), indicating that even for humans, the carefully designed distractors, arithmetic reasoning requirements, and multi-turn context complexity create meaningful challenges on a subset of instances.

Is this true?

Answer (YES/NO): NO